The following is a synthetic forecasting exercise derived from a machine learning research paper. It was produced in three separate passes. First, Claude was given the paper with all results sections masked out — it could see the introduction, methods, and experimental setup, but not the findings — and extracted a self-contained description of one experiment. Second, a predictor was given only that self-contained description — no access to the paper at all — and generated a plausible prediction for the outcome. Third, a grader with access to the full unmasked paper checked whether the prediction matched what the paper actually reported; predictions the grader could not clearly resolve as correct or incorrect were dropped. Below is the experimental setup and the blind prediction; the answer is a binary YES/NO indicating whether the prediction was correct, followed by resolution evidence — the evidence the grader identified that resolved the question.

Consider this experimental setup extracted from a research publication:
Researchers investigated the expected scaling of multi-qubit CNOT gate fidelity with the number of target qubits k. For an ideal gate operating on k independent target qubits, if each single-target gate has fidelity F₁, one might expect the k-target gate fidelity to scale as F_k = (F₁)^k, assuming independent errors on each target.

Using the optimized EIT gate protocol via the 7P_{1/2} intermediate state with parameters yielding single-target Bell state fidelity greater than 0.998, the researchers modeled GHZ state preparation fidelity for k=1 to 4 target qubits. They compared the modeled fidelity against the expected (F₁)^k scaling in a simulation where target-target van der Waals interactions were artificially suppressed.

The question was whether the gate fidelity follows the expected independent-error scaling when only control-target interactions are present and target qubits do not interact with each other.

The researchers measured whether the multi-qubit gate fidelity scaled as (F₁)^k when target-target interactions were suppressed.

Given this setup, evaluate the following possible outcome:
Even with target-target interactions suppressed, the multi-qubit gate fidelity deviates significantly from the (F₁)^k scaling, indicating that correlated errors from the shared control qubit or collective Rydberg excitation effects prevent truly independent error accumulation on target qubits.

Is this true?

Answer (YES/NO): NO